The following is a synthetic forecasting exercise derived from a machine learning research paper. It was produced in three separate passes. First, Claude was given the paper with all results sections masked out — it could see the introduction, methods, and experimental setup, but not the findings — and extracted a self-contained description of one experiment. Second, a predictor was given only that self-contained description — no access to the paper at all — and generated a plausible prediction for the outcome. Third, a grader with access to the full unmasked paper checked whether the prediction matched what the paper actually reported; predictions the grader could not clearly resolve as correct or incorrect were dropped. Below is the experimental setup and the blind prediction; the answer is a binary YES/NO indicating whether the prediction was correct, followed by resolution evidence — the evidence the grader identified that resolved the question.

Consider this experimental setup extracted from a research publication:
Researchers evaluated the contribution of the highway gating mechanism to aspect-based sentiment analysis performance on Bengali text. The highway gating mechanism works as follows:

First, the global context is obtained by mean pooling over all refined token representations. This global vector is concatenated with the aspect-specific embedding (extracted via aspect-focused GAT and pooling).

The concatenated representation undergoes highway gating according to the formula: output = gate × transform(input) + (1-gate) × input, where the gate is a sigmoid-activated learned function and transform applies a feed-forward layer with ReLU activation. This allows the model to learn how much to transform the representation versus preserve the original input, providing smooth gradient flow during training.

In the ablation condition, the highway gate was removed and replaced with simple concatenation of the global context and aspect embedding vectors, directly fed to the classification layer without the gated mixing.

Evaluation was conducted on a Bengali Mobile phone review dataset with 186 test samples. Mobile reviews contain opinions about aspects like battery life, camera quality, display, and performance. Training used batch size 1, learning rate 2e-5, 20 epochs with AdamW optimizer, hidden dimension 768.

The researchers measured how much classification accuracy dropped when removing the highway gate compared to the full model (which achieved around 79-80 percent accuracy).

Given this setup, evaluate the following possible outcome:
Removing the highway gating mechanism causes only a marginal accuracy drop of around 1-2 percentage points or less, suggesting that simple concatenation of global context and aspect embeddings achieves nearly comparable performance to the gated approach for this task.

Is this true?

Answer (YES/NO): NO